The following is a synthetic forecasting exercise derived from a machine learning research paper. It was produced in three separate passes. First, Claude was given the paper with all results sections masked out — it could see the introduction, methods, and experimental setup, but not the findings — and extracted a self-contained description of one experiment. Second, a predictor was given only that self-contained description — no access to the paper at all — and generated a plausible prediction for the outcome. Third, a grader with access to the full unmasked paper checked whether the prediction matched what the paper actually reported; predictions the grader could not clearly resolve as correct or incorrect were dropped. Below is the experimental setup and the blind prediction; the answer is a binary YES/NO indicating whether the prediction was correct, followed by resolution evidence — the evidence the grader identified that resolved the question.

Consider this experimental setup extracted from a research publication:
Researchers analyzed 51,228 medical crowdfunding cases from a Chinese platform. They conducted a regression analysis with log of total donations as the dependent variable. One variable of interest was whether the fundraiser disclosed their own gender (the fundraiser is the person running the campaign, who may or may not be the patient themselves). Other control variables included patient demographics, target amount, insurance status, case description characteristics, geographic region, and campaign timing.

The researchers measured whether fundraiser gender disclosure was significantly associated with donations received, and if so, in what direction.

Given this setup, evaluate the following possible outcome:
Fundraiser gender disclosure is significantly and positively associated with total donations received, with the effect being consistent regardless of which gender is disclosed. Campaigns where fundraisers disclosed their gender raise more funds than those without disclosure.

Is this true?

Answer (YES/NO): NO